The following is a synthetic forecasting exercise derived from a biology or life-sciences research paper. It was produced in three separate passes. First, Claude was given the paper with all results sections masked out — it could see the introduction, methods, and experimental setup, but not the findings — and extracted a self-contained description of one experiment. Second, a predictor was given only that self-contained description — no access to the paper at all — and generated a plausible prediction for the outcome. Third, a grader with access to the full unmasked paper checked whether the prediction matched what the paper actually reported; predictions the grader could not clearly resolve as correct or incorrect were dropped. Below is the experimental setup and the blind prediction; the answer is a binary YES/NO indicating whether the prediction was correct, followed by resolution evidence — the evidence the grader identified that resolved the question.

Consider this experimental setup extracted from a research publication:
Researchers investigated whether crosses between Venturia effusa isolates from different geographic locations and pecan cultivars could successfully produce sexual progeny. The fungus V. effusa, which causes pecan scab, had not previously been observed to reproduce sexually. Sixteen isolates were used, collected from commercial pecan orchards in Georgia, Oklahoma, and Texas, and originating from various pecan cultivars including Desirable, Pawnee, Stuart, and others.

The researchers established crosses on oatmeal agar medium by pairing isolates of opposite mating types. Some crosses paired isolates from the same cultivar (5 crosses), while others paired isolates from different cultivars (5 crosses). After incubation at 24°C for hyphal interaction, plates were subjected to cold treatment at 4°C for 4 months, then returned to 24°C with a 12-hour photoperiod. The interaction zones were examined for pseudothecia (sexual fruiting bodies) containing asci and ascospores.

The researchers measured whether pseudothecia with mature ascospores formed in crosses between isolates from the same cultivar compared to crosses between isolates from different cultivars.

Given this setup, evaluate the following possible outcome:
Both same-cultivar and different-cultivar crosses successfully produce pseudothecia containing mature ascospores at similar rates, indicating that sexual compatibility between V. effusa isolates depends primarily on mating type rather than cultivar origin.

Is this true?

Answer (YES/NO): YES